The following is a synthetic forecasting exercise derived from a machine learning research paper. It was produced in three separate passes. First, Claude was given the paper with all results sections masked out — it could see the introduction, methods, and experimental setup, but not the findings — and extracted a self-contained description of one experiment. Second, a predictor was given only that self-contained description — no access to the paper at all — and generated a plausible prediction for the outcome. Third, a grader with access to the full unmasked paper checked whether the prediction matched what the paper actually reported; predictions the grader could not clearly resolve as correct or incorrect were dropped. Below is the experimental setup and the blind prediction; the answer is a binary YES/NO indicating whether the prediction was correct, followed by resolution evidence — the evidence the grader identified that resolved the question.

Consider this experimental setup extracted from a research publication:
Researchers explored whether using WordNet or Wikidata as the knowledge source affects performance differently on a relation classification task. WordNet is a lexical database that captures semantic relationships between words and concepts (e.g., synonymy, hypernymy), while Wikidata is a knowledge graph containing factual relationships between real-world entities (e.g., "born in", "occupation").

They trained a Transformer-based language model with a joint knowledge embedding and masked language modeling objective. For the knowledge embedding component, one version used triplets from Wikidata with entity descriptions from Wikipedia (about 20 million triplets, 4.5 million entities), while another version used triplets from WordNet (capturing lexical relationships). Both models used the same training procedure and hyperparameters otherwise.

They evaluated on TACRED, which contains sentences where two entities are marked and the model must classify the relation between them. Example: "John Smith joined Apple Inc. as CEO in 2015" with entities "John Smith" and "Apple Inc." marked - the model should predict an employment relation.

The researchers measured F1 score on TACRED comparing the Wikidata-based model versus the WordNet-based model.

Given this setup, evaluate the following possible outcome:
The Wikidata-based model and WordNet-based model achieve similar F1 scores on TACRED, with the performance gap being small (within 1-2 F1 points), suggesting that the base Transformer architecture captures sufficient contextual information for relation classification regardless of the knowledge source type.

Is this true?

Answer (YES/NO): NO